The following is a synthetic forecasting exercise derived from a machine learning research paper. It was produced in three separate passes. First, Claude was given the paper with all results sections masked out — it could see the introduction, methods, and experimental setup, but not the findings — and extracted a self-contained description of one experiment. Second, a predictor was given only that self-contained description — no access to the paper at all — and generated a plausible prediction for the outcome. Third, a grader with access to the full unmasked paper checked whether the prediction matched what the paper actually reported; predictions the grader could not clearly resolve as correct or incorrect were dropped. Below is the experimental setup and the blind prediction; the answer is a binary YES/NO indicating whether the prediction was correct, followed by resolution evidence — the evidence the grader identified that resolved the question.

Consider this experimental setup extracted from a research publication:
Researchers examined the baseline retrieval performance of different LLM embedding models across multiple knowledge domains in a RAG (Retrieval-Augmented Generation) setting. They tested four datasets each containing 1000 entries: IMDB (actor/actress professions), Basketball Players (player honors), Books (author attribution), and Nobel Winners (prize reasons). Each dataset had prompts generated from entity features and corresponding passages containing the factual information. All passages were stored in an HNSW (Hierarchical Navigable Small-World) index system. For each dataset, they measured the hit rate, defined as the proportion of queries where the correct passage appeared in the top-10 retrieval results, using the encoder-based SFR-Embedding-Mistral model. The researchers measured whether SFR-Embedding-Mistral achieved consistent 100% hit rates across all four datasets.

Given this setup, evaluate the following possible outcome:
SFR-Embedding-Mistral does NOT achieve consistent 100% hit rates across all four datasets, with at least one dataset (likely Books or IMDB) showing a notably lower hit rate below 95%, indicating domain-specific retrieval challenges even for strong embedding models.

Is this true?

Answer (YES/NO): NO